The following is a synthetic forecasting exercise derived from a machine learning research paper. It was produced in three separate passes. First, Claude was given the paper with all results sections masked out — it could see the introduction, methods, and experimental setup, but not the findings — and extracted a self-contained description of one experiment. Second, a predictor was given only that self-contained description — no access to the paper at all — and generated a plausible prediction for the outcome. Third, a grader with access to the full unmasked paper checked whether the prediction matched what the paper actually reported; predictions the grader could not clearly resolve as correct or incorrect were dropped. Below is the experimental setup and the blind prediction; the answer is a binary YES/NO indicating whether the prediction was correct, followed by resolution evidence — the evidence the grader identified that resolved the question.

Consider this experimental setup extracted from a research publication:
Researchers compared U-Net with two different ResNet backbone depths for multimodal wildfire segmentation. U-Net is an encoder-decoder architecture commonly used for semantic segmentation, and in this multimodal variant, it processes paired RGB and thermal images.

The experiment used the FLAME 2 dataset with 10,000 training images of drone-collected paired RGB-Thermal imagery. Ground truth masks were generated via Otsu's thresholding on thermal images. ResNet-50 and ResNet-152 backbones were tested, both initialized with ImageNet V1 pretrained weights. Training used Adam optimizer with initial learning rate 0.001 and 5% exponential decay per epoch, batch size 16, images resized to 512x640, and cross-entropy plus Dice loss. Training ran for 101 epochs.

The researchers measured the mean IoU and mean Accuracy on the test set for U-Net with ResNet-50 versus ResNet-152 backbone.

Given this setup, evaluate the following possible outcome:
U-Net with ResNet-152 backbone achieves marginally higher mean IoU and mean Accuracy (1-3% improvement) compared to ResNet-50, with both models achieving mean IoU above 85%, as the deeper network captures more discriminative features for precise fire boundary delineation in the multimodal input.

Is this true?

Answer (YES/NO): NO